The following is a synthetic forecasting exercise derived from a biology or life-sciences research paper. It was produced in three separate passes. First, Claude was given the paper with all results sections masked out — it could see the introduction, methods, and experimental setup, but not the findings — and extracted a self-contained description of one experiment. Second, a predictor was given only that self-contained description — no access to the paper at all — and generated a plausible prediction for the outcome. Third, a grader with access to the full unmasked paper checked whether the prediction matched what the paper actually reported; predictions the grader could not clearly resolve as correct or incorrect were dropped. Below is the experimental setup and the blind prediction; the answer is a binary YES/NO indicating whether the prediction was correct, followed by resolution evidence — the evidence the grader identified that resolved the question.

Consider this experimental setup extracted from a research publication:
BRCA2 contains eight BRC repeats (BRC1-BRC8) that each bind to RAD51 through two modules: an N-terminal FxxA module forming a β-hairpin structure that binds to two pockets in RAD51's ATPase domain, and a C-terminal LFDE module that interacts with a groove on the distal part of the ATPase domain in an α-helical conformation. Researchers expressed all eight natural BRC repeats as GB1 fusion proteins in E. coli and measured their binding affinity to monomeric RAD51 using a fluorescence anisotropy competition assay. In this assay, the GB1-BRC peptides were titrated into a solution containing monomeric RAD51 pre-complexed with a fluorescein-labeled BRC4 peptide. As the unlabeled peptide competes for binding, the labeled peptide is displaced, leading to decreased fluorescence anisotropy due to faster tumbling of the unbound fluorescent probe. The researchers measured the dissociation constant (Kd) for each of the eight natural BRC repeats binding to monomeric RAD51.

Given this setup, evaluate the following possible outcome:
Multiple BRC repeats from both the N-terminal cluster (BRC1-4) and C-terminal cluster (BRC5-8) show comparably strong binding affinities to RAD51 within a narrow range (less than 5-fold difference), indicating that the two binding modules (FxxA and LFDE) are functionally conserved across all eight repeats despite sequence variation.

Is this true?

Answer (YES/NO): NO